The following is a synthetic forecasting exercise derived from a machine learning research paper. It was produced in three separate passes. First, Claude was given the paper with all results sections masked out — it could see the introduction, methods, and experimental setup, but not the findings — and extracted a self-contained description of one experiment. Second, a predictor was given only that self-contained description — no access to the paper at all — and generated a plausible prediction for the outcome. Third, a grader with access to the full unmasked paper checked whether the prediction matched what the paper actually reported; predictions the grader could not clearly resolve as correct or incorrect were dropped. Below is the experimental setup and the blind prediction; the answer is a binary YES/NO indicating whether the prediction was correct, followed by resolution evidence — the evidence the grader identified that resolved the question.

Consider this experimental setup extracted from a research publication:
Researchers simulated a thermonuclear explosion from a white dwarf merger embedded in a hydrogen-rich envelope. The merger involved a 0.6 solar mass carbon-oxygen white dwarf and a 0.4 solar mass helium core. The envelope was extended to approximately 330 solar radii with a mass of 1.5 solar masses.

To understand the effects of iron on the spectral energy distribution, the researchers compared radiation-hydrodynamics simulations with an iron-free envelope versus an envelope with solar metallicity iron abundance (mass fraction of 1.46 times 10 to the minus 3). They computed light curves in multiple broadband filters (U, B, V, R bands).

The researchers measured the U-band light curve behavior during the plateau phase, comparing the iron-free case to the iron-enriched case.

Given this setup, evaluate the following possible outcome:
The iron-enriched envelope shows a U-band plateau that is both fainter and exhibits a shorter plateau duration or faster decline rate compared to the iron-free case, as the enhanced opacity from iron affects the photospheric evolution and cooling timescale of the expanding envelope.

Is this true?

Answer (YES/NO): YES